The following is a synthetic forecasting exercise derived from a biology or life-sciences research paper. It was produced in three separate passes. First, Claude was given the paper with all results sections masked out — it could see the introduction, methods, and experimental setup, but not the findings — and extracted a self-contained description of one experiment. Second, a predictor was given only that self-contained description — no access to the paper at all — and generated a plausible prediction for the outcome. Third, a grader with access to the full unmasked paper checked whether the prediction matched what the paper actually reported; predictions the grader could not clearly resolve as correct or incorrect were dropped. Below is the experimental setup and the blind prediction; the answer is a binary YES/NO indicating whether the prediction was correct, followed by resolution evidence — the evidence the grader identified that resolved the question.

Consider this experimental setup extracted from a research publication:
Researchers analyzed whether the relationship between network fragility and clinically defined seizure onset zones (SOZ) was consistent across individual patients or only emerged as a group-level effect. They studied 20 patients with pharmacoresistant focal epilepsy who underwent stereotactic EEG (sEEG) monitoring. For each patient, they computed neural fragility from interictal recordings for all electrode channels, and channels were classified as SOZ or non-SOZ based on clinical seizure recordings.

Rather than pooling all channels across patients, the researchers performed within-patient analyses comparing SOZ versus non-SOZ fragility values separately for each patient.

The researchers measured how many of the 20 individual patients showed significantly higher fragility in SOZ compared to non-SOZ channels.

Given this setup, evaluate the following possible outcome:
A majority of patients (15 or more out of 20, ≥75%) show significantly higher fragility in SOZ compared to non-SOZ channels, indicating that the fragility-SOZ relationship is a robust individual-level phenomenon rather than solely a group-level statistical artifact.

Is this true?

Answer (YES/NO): NO